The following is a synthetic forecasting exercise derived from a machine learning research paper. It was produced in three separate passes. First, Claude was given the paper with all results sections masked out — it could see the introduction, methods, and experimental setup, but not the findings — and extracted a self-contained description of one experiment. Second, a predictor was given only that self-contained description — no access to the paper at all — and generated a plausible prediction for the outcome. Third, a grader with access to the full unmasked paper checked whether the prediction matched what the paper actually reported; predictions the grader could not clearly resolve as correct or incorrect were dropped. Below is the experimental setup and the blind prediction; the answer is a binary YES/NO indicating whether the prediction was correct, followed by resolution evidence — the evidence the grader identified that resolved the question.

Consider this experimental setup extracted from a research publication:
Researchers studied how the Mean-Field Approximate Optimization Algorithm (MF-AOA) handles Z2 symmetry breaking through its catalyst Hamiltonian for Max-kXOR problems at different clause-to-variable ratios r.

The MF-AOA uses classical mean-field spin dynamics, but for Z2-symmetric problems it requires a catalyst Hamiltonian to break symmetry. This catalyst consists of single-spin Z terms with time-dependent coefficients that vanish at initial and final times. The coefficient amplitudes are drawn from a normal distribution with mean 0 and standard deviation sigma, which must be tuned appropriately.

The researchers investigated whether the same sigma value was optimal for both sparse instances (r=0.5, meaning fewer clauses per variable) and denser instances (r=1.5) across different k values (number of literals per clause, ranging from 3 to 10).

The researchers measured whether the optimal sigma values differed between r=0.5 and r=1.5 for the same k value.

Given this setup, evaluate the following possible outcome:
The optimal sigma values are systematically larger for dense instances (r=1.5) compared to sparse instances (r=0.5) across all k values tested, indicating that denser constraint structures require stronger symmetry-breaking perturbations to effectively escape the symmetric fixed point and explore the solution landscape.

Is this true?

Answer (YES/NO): NO